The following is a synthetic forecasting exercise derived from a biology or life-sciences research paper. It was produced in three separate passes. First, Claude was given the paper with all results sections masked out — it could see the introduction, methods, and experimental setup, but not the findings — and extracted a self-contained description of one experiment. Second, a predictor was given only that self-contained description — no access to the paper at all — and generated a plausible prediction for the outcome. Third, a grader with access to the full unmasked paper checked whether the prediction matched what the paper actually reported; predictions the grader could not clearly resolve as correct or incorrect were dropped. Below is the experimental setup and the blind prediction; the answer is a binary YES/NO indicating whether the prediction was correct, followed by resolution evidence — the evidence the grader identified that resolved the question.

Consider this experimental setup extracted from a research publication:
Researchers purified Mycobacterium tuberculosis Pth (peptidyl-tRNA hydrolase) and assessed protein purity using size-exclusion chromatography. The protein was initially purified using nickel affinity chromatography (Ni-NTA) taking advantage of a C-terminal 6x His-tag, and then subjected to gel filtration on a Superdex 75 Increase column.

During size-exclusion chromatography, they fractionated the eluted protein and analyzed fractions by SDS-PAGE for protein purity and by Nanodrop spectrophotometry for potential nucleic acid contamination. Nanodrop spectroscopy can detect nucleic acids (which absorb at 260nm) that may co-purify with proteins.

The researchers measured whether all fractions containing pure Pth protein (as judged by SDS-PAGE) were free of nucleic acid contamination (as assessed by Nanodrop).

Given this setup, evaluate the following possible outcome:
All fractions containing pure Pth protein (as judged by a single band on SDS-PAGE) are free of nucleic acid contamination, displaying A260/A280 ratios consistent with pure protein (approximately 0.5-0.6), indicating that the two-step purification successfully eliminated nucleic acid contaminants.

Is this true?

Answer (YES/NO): NO